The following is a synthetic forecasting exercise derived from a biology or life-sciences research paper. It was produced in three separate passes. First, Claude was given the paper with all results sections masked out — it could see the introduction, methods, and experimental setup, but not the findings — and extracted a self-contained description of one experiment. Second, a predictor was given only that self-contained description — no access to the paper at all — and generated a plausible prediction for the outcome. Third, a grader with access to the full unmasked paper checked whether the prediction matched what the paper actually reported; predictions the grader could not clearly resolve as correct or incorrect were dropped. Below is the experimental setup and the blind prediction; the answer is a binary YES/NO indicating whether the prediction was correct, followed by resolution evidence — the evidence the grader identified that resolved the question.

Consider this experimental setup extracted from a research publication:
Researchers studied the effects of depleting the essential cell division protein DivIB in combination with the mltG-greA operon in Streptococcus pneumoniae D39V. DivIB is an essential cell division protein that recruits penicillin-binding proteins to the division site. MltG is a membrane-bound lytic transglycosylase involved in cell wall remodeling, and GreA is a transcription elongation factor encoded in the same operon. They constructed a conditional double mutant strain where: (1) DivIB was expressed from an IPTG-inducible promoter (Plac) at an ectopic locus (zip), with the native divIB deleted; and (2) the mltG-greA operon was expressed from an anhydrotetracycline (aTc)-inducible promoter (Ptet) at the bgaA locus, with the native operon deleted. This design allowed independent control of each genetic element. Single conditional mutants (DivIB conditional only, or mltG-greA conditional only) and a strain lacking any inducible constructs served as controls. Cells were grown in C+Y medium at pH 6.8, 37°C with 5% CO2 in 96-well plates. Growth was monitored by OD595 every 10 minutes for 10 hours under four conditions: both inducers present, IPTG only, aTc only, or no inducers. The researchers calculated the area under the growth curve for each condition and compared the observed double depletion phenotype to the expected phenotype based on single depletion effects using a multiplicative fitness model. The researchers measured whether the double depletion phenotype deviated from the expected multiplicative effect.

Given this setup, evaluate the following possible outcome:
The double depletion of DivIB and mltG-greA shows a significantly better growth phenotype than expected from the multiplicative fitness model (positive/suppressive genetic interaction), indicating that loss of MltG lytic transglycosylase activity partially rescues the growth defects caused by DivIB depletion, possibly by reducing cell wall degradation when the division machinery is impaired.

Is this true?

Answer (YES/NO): NO